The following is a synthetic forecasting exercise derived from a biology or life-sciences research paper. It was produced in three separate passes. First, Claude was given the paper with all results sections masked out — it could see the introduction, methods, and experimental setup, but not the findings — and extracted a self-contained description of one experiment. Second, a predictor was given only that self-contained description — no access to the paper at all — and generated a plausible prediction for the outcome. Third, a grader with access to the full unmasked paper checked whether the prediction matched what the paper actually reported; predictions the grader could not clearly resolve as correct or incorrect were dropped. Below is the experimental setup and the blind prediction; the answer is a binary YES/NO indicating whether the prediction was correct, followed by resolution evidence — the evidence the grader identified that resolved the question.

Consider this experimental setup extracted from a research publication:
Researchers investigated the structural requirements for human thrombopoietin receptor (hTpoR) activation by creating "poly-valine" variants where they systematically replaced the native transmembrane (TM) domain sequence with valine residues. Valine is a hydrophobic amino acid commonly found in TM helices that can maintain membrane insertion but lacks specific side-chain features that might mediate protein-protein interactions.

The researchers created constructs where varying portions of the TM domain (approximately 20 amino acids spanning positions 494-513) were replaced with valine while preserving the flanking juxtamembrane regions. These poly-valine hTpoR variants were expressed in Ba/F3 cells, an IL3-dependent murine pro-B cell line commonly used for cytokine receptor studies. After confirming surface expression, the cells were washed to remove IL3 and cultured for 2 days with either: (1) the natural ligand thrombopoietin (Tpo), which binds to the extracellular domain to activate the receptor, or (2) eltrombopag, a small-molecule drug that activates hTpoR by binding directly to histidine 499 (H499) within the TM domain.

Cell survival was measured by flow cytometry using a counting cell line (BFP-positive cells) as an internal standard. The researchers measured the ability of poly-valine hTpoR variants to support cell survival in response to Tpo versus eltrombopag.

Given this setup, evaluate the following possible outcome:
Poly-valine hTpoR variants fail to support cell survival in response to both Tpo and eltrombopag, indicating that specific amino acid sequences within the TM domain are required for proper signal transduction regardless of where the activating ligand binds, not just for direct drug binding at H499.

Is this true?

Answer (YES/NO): NO